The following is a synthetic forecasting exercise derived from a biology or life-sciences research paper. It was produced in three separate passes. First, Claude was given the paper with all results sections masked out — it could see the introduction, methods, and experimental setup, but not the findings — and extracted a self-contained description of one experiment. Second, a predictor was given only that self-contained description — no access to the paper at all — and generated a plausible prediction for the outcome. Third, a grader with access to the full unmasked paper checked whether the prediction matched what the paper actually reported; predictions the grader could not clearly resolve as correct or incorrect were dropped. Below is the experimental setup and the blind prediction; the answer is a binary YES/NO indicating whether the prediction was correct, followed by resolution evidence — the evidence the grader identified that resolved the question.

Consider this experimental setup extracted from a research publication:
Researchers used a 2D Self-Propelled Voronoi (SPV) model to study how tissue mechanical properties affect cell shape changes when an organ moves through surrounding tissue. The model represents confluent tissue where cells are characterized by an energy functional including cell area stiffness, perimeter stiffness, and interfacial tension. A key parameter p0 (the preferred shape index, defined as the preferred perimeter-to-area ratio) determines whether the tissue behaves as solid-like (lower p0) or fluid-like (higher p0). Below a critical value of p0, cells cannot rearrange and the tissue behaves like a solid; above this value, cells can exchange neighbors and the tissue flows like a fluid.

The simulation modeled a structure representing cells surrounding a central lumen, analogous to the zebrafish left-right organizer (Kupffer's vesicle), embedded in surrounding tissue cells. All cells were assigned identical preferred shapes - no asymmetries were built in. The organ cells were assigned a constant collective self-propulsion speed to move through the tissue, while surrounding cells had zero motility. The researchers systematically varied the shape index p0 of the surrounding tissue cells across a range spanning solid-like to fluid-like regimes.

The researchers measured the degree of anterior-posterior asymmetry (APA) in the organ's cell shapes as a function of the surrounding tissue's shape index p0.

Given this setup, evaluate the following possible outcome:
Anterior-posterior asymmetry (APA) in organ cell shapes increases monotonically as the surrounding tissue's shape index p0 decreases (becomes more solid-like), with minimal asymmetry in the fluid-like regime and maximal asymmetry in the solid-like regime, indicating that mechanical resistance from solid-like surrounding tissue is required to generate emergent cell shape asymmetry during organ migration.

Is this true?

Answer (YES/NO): NO